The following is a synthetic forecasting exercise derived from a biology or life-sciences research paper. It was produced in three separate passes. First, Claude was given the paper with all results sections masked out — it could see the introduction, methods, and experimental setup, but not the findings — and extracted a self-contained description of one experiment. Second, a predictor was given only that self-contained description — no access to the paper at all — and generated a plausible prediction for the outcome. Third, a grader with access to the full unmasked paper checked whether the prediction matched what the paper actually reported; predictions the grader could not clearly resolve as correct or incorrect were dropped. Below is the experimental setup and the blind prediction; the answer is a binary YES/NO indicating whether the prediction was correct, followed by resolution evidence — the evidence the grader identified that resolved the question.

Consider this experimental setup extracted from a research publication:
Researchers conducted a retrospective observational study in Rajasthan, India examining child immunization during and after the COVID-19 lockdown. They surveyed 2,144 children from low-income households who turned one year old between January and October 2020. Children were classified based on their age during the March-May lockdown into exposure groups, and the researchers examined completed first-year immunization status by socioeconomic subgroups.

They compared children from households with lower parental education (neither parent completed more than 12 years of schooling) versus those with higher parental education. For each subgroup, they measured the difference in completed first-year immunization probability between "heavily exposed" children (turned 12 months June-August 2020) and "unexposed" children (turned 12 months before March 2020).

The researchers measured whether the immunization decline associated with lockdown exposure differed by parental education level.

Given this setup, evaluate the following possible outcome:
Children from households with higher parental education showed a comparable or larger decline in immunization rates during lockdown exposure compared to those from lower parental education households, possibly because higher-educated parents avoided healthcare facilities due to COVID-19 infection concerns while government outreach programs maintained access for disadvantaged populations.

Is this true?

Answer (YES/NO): NO